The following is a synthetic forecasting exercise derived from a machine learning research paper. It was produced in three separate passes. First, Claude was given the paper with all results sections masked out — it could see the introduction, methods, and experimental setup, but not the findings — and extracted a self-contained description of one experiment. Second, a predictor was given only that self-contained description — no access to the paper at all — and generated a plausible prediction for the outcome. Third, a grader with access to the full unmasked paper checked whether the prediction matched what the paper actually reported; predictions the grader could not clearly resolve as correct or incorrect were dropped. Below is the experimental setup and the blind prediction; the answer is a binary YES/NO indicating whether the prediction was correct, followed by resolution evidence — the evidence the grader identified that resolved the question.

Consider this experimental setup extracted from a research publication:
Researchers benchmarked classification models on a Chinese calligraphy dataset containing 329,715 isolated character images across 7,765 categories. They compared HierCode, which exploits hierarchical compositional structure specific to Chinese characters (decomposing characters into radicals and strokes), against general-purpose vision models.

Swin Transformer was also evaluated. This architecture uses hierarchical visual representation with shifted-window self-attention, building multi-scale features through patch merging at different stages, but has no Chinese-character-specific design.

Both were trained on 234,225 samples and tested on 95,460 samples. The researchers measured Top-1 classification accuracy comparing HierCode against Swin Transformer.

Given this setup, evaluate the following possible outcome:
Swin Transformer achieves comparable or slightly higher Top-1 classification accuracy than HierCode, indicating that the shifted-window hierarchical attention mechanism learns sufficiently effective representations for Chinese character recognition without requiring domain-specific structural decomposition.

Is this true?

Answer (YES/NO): NO